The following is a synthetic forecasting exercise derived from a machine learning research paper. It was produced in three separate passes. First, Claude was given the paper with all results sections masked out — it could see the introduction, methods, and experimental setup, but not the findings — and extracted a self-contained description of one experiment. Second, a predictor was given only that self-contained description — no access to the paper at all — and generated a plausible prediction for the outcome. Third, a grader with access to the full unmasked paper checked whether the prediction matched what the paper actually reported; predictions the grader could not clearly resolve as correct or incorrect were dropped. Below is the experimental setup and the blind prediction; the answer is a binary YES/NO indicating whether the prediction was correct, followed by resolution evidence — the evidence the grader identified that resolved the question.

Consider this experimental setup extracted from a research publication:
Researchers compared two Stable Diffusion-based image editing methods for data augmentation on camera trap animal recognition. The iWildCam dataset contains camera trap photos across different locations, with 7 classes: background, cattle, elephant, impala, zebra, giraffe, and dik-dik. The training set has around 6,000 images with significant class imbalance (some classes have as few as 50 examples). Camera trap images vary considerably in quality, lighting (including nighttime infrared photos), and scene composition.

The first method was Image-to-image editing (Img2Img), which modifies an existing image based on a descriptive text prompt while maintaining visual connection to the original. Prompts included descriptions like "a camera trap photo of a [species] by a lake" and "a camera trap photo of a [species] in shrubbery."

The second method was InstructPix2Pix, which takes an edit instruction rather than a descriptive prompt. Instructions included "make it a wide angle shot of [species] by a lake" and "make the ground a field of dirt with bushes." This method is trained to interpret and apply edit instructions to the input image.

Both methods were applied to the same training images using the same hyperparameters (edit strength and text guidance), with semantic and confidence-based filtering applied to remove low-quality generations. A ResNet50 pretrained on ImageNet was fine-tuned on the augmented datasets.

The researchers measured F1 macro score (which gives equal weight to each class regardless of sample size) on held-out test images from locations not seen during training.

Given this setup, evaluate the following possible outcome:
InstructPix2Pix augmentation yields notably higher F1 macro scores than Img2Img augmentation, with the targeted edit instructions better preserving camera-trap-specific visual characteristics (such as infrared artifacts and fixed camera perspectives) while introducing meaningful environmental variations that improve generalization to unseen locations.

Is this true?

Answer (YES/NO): NO